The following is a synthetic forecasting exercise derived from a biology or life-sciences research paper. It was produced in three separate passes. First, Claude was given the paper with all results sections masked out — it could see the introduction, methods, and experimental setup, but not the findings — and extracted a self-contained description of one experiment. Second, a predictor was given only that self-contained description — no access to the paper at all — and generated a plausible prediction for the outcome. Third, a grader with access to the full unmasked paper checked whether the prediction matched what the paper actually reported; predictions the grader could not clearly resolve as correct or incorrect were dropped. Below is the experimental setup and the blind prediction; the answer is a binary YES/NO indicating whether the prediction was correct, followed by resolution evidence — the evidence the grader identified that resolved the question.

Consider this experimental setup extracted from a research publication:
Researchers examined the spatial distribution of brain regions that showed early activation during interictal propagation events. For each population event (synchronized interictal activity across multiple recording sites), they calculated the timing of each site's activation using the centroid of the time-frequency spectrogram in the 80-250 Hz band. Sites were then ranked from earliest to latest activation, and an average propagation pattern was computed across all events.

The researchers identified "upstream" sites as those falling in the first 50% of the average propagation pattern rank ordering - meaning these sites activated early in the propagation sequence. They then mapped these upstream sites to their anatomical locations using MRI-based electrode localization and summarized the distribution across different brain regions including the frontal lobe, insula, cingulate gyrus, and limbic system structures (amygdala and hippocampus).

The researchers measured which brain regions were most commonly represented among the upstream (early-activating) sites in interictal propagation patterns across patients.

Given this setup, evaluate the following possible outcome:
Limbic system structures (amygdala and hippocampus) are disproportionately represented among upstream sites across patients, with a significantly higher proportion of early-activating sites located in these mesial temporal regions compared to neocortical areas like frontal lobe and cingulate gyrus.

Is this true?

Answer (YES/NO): NO